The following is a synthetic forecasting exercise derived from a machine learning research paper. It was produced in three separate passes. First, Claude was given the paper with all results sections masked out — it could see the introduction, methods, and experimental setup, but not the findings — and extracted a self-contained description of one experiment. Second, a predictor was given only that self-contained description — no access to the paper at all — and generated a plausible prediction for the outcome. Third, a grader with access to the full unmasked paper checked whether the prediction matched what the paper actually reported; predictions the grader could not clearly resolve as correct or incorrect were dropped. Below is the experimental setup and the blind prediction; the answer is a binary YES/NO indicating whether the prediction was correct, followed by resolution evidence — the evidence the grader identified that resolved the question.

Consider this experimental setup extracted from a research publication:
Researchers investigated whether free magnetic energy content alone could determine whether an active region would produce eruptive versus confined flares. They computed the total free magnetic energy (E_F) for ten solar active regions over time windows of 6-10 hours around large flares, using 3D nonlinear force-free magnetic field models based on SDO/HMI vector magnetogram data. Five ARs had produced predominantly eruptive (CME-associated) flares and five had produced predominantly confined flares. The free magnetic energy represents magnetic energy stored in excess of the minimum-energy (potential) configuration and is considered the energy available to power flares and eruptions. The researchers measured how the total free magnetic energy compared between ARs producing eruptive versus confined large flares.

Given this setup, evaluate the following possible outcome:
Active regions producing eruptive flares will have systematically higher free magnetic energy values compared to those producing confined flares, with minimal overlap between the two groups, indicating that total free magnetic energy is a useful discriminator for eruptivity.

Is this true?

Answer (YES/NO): NO